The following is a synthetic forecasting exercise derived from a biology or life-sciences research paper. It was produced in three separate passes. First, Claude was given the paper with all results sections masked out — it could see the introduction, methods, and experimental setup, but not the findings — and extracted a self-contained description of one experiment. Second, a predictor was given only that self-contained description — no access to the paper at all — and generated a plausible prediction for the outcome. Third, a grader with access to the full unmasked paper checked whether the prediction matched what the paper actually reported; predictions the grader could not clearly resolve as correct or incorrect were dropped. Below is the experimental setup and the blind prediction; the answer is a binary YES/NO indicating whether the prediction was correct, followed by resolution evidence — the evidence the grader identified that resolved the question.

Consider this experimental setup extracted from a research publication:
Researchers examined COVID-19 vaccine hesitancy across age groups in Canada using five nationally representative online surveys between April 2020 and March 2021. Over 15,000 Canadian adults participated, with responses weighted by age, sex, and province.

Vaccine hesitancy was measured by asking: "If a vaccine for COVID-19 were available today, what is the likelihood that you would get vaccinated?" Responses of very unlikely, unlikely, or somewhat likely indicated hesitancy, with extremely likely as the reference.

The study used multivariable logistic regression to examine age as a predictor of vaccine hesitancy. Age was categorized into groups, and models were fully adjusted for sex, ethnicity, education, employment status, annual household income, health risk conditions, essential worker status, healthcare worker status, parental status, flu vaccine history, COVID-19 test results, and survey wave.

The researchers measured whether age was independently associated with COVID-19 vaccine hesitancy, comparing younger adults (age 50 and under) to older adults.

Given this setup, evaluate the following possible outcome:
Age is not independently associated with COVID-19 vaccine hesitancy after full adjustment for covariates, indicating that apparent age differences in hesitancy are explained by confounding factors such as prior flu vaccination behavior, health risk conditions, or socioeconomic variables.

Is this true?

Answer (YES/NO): NO